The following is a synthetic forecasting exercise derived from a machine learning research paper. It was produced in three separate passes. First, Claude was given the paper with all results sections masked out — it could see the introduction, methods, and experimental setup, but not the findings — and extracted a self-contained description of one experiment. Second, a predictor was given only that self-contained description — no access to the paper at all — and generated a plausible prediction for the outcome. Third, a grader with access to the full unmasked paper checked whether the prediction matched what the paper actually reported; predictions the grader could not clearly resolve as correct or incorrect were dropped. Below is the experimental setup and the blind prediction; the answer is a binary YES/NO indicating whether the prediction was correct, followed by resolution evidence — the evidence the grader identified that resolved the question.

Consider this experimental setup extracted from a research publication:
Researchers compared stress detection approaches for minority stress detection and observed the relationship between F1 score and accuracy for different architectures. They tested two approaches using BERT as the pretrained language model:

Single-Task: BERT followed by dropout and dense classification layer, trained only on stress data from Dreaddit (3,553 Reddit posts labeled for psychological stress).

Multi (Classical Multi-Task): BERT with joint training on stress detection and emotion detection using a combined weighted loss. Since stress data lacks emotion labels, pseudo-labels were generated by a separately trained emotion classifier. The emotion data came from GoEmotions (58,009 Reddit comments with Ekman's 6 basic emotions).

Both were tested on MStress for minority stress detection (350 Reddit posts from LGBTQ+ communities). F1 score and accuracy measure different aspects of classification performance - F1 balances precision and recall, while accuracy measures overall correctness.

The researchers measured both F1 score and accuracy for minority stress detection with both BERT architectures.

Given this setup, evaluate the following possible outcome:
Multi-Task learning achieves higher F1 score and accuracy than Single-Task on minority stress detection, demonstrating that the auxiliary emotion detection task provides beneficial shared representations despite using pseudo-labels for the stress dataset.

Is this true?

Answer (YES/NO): NO